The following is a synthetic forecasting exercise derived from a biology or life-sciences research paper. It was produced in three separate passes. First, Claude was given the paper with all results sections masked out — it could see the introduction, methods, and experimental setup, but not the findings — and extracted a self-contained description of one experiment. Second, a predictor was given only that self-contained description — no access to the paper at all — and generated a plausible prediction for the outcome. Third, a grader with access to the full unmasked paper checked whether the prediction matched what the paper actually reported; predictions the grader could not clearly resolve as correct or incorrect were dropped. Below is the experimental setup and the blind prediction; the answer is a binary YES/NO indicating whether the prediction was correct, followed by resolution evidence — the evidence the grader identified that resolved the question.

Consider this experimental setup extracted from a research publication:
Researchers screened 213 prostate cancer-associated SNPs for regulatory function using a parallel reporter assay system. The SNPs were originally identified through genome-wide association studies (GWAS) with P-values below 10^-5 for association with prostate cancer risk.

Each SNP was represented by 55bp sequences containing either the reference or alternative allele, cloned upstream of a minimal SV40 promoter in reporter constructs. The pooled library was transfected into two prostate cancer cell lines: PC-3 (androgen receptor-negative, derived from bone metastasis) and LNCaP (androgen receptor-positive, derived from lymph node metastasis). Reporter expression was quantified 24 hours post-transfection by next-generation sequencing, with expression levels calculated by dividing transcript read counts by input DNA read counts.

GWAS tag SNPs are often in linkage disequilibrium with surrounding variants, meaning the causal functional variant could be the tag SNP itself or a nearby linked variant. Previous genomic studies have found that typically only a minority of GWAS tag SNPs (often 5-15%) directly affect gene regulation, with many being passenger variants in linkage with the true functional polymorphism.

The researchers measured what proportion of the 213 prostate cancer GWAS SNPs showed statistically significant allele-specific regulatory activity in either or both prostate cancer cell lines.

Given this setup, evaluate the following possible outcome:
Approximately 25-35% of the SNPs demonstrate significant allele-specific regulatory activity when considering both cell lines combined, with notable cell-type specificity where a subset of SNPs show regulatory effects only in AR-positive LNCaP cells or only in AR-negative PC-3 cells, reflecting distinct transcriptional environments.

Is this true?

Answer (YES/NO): NO